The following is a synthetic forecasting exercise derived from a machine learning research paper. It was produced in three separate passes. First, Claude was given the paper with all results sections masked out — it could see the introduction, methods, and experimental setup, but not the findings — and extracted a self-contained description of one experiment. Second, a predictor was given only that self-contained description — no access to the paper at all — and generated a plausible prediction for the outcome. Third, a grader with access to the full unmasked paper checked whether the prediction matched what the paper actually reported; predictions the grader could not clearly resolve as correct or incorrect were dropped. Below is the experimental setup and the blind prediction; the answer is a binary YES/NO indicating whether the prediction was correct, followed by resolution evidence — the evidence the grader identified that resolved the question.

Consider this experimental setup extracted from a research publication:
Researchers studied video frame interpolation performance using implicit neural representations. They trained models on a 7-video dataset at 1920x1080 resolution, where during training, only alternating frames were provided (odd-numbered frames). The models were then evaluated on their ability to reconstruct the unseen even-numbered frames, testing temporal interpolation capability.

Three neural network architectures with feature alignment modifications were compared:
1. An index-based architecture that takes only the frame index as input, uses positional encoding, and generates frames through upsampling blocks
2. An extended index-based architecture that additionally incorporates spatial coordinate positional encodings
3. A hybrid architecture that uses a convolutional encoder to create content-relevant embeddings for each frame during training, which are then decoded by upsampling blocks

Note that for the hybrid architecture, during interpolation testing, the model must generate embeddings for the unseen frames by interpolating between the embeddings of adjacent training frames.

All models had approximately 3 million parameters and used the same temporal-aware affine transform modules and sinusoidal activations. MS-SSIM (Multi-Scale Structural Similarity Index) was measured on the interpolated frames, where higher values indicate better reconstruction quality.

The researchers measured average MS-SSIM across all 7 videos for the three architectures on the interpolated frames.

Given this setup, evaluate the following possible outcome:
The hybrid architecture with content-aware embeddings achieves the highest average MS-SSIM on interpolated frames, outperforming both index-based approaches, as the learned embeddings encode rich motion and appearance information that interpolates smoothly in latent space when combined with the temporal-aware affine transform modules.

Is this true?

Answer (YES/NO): YES